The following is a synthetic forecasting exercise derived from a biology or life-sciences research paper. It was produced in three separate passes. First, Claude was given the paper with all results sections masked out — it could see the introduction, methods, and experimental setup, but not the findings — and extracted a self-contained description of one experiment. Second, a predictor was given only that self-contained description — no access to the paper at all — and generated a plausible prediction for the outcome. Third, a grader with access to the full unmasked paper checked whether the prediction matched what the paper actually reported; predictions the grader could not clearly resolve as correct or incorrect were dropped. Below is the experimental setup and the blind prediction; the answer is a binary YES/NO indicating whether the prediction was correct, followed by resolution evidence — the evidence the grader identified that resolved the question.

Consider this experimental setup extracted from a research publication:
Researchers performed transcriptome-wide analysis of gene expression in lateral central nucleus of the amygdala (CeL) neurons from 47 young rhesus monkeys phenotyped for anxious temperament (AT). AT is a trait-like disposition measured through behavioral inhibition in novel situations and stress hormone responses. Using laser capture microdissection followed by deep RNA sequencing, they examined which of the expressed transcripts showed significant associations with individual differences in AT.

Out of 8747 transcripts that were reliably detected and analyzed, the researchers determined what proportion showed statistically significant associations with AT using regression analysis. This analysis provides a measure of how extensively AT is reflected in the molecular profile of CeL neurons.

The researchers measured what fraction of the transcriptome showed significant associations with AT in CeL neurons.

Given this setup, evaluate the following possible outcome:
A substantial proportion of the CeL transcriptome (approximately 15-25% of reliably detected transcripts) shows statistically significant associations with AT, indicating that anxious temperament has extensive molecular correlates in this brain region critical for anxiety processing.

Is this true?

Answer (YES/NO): NO